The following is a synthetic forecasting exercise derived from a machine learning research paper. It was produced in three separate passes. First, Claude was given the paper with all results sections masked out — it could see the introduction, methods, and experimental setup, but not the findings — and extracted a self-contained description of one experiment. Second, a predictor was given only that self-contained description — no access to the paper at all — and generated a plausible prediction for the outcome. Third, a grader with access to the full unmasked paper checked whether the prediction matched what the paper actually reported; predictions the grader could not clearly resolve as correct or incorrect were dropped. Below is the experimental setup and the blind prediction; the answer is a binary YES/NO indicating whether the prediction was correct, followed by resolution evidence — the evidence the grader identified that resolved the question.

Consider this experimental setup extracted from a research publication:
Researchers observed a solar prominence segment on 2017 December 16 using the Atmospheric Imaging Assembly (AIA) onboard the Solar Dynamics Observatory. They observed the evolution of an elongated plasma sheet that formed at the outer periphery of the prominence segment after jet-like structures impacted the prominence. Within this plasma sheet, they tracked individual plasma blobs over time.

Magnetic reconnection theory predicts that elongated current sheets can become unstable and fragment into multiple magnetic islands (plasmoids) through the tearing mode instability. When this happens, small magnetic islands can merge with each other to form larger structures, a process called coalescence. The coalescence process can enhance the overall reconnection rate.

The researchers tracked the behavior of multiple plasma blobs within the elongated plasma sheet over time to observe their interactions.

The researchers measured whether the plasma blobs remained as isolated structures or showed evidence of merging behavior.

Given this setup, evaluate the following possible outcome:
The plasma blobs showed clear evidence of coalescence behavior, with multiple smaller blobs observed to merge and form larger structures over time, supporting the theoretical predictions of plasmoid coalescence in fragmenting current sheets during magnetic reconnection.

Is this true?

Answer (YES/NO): YES